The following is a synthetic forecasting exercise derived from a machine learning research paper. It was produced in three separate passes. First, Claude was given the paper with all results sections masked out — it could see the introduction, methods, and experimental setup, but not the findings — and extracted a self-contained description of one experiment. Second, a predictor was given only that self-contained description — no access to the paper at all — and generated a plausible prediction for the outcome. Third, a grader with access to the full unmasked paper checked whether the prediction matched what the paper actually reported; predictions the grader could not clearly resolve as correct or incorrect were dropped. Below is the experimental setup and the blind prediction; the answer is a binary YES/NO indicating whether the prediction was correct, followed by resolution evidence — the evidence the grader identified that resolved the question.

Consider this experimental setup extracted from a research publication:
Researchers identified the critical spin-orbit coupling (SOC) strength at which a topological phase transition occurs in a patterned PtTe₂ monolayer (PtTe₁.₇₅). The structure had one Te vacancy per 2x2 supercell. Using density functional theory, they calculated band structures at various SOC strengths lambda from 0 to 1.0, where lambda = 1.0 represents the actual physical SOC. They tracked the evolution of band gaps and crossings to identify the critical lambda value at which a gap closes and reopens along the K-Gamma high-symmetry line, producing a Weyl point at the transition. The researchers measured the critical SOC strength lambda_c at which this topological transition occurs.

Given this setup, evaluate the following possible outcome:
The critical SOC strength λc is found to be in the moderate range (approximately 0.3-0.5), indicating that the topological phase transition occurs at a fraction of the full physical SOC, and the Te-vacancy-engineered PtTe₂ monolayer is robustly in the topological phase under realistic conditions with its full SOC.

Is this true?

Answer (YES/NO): NO